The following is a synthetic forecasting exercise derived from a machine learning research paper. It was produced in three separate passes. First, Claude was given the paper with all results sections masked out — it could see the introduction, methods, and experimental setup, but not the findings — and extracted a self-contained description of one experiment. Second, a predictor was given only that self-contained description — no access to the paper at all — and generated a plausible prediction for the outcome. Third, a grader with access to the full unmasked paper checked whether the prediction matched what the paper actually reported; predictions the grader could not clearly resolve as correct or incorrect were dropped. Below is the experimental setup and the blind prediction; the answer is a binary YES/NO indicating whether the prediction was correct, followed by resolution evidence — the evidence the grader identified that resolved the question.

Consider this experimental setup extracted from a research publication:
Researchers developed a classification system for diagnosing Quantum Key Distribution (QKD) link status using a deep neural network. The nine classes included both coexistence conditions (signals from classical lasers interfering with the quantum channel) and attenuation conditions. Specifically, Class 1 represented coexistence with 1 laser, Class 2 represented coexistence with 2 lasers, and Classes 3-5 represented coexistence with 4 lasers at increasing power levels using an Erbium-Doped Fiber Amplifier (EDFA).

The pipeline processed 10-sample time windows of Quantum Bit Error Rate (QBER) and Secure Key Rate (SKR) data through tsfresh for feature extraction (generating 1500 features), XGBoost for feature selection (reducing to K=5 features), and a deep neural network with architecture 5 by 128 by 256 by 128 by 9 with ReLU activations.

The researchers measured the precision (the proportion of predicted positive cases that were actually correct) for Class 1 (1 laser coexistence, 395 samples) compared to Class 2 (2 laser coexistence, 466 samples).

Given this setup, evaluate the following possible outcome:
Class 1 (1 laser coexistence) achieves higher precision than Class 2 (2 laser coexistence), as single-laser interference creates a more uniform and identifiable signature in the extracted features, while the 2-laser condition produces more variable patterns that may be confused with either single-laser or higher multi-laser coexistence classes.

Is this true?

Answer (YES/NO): YES